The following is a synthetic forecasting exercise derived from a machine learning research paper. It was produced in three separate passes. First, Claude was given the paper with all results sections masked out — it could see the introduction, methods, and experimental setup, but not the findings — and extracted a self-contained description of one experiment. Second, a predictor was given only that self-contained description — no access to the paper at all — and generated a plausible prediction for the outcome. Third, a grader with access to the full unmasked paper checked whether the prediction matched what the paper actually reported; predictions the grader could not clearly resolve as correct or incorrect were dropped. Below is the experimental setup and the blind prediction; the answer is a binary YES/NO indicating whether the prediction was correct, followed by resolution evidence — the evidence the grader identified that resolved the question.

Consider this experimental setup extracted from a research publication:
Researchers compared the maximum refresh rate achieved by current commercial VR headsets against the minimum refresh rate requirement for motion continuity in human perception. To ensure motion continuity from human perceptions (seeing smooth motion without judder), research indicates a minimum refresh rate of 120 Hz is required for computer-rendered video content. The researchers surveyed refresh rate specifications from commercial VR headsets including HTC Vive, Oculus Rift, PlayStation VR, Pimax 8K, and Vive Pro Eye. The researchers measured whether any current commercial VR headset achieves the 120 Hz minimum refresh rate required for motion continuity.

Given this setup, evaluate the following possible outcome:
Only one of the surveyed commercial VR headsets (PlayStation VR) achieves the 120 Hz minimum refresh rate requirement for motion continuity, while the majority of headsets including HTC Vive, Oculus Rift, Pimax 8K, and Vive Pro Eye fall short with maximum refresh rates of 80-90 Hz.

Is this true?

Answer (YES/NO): YES